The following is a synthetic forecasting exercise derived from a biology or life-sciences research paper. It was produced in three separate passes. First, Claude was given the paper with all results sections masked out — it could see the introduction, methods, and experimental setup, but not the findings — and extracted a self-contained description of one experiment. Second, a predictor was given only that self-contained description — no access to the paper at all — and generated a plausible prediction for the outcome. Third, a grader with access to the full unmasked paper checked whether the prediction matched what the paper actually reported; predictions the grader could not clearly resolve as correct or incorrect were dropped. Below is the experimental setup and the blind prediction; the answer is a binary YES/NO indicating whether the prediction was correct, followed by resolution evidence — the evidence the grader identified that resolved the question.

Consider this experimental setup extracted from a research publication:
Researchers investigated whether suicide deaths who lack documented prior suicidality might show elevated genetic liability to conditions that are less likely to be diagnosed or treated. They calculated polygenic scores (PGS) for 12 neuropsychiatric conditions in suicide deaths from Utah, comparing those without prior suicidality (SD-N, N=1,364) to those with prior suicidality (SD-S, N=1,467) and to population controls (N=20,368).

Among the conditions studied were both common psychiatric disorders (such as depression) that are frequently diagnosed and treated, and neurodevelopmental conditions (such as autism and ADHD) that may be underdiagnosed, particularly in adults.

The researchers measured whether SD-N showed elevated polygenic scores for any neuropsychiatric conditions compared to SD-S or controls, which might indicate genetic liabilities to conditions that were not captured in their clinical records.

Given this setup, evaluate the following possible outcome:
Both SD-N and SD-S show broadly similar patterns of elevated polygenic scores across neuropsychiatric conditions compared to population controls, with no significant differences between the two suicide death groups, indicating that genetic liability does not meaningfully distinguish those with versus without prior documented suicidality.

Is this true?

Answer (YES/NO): NO